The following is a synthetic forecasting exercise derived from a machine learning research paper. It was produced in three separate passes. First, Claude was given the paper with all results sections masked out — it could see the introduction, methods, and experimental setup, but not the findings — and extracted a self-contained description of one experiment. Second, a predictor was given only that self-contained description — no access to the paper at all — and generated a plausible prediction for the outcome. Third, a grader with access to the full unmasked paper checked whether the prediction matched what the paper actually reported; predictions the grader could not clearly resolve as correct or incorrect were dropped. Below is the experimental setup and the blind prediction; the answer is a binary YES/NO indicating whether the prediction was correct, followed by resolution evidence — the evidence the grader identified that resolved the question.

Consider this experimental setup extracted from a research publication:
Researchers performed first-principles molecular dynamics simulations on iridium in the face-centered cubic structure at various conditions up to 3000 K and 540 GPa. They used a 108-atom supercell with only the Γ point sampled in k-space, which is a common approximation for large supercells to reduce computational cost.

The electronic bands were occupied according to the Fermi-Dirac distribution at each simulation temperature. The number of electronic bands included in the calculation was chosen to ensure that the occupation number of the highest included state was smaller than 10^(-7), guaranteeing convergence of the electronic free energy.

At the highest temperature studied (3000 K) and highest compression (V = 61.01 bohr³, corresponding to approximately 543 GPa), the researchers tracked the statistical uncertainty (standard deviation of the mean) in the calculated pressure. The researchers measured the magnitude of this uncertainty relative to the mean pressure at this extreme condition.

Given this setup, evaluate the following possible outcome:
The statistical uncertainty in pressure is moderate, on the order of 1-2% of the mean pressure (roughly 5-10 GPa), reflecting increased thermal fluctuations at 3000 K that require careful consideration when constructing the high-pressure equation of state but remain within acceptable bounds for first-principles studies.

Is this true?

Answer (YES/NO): NO